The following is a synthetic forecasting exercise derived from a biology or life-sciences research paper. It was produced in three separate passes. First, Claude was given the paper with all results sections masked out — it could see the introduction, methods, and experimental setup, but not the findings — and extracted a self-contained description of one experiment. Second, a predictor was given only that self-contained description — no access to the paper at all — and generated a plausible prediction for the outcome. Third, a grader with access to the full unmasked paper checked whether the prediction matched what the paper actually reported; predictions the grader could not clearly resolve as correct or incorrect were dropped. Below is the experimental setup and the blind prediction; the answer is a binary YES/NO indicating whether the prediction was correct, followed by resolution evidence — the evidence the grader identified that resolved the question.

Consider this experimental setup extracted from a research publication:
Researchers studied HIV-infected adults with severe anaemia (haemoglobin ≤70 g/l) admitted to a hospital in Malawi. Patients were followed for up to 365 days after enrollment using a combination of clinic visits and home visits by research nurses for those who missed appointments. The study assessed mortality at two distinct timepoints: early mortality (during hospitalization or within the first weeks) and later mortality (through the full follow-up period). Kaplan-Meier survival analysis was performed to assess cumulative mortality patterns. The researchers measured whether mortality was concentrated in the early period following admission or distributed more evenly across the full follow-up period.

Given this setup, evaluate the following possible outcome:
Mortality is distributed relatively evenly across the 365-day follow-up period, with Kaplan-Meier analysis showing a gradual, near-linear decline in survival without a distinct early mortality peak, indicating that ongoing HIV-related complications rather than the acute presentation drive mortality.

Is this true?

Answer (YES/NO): NO